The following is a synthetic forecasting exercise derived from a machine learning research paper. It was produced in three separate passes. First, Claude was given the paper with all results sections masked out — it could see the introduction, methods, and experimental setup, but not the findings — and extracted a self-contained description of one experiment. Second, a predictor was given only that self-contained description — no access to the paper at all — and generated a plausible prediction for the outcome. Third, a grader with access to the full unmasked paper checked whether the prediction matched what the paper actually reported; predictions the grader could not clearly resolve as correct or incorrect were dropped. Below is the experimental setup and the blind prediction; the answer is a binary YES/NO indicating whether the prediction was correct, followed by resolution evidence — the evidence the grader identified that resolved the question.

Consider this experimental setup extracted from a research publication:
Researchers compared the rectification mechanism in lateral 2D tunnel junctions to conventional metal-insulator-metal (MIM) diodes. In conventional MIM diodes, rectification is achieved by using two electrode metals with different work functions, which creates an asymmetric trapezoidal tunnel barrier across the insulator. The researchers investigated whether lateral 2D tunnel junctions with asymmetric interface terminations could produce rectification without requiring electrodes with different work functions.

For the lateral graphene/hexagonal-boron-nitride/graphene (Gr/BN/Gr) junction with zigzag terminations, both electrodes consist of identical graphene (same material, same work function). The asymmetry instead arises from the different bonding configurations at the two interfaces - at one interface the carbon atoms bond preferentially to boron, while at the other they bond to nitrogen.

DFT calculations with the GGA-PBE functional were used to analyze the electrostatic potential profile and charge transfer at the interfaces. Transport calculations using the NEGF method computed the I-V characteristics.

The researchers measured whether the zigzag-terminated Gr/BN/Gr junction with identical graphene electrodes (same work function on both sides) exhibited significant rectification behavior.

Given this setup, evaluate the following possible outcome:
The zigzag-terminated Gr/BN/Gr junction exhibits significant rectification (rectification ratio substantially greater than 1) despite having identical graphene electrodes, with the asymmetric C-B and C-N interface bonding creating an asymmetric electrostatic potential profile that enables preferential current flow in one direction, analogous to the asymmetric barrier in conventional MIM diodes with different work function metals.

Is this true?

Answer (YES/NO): YES